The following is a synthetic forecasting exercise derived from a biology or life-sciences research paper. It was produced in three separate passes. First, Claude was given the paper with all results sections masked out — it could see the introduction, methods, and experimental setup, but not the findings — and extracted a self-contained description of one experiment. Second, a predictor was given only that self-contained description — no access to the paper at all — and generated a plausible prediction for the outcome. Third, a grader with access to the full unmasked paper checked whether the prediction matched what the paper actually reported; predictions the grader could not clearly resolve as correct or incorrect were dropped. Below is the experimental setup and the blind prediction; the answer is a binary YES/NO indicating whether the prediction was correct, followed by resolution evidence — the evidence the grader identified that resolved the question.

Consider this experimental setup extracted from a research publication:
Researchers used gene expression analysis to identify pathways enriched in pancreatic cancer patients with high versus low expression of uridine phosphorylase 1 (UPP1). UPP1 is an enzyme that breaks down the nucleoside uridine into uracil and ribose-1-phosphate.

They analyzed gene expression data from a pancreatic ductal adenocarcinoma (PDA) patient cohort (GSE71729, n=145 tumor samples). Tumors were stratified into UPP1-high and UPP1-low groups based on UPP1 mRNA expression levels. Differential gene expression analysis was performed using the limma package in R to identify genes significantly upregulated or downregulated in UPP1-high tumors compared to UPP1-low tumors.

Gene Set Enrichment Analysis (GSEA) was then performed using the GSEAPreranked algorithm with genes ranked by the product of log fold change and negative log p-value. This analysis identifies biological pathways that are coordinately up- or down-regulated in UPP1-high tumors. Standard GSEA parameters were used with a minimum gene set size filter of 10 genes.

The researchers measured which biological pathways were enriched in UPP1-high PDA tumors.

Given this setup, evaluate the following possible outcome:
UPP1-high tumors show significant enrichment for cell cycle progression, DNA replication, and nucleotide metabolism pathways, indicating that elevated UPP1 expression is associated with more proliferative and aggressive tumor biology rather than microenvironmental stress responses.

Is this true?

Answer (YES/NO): NO